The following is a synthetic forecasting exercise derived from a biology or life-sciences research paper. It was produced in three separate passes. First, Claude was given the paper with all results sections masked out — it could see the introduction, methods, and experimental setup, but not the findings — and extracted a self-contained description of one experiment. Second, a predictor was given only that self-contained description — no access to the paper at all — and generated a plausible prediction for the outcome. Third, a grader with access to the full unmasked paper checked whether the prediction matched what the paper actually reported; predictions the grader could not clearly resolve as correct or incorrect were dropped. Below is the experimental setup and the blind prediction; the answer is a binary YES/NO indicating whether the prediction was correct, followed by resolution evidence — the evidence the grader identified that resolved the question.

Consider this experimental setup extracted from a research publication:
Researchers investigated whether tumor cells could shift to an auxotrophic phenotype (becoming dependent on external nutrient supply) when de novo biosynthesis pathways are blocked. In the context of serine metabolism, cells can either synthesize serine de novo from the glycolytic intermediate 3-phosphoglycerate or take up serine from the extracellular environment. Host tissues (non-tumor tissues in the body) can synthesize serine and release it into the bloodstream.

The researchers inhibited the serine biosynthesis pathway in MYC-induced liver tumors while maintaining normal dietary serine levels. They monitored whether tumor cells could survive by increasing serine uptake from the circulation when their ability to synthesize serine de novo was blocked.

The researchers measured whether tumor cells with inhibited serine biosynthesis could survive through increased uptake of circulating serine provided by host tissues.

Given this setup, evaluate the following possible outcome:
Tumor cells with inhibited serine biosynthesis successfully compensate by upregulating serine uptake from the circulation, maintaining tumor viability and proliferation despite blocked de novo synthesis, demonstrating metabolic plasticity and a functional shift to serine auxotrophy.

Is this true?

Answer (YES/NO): YES